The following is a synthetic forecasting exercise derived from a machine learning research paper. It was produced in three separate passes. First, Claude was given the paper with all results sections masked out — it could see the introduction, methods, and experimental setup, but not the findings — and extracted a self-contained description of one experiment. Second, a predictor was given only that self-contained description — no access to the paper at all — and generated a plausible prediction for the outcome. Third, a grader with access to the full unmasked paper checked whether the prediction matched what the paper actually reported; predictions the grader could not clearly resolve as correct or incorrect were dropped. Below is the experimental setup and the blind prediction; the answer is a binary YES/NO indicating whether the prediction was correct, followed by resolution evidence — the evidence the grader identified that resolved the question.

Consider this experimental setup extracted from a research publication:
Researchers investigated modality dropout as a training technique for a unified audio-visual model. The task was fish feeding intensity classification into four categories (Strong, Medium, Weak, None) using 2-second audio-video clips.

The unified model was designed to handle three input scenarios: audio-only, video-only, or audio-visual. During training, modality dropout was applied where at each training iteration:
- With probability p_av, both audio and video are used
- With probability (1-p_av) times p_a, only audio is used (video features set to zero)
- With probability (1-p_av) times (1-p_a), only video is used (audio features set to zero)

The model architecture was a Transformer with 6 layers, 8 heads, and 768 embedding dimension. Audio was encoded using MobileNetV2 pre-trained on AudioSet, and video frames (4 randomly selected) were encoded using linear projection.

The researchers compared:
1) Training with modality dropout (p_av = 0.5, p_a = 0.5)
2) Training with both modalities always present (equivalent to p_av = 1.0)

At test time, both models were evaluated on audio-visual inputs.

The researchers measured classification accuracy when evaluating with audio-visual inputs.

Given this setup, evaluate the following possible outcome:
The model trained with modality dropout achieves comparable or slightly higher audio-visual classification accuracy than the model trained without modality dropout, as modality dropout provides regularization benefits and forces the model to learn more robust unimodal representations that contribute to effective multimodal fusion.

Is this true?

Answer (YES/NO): NO